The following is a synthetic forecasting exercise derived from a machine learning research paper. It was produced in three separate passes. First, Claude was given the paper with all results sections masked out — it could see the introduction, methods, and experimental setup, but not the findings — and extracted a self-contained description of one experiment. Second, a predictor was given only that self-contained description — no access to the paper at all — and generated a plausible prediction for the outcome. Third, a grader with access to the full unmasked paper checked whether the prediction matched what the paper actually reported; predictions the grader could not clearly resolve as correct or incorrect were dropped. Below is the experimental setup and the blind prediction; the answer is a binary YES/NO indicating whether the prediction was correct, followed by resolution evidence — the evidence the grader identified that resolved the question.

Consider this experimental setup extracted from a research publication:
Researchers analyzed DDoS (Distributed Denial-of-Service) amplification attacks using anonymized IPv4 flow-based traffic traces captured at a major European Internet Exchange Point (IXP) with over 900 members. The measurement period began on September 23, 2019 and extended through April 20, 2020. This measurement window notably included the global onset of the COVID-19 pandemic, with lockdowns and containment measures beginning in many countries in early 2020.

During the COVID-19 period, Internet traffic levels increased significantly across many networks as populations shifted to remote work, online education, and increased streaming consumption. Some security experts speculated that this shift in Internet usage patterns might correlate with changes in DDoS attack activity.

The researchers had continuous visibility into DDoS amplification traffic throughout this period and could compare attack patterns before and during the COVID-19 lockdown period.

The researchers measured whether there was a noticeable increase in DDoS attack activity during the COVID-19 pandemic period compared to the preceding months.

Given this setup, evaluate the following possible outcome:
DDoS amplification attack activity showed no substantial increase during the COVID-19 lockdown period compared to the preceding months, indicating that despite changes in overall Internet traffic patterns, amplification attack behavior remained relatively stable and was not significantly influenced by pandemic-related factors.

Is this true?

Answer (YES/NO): YES